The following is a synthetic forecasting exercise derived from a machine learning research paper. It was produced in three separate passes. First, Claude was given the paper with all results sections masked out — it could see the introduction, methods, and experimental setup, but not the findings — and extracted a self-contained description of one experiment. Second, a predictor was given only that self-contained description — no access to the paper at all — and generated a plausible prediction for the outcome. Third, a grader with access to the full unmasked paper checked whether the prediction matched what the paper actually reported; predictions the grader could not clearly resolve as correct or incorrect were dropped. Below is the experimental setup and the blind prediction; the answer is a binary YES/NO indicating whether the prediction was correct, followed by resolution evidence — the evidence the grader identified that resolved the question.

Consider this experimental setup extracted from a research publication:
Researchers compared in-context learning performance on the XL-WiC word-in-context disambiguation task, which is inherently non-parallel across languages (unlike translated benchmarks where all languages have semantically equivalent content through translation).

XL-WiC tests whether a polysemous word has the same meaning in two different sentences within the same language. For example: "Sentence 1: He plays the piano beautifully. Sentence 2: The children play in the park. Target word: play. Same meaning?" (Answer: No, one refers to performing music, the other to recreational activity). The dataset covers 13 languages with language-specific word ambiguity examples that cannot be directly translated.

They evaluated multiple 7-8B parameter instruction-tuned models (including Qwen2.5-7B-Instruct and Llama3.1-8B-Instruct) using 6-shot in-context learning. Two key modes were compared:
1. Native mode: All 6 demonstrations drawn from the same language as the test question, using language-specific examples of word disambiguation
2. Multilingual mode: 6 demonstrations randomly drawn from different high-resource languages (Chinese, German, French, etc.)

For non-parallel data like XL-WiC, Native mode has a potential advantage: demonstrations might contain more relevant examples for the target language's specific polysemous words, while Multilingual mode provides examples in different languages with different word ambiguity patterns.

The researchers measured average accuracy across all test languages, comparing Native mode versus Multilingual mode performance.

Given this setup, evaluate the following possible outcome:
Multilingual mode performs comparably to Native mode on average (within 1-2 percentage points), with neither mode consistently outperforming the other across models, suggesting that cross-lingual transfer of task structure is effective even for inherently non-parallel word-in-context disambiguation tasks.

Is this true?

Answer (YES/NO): NO